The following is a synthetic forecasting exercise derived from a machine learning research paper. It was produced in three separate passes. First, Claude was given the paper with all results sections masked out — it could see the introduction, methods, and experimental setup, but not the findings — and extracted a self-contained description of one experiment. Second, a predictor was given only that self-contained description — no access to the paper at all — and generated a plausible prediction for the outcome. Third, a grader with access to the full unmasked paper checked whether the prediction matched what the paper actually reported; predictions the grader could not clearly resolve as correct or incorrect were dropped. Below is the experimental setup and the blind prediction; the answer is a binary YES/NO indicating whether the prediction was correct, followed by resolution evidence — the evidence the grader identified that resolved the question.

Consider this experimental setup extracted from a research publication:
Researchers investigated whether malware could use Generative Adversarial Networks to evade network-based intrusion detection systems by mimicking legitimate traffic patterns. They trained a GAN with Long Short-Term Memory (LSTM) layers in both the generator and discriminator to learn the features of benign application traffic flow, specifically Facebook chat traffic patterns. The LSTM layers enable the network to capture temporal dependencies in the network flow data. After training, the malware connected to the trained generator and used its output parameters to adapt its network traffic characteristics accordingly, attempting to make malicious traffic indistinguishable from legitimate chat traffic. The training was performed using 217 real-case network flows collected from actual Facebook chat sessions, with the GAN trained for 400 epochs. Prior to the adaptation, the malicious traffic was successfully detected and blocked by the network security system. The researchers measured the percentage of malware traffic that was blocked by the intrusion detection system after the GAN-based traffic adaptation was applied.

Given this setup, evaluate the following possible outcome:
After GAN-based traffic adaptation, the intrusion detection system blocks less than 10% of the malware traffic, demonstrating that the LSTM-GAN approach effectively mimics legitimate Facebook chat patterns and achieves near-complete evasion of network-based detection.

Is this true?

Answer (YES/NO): YES